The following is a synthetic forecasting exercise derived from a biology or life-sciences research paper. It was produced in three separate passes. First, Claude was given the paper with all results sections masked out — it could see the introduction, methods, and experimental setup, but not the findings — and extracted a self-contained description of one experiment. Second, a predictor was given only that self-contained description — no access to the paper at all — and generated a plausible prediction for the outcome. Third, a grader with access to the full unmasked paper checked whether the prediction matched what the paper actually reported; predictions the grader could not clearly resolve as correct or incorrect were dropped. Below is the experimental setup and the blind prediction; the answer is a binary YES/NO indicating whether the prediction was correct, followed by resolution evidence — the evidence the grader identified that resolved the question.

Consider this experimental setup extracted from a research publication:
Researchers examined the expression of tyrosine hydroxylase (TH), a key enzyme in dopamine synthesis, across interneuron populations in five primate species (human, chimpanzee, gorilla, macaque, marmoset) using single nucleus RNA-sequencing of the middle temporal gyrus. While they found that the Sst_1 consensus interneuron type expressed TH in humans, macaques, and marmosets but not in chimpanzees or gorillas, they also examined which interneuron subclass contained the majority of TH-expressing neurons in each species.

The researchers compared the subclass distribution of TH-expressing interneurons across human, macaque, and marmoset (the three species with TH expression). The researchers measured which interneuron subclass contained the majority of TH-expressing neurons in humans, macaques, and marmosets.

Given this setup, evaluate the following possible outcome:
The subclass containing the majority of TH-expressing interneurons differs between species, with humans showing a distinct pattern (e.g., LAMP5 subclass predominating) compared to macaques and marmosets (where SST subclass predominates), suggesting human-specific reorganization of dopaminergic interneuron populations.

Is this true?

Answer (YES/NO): NO